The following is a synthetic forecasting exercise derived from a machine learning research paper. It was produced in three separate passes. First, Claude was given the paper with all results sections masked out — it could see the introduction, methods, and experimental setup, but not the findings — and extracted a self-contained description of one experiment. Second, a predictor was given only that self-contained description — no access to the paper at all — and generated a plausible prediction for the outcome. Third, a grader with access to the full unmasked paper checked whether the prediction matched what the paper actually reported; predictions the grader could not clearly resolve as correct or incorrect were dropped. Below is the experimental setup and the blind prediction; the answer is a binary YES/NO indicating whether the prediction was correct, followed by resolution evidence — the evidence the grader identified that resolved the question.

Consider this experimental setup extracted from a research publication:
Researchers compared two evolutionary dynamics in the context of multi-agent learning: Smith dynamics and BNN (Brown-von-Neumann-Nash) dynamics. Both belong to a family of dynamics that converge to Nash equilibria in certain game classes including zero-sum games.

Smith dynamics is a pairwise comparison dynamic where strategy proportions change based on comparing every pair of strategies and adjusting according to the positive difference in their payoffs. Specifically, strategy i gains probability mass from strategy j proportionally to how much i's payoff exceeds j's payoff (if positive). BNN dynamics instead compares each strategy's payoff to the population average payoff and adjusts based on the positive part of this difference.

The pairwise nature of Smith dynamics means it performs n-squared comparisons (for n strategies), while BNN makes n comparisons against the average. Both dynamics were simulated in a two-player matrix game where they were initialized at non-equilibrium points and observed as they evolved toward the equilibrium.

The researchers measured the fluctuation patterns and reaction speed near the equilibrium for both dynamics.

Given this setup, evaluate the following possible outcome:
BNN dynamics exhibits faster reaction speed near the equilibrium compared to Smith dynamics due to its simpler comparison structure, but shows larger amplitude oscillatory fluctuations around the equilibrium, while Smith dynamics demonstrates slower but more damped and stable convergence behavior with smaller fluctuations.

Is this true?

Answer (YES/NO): NO